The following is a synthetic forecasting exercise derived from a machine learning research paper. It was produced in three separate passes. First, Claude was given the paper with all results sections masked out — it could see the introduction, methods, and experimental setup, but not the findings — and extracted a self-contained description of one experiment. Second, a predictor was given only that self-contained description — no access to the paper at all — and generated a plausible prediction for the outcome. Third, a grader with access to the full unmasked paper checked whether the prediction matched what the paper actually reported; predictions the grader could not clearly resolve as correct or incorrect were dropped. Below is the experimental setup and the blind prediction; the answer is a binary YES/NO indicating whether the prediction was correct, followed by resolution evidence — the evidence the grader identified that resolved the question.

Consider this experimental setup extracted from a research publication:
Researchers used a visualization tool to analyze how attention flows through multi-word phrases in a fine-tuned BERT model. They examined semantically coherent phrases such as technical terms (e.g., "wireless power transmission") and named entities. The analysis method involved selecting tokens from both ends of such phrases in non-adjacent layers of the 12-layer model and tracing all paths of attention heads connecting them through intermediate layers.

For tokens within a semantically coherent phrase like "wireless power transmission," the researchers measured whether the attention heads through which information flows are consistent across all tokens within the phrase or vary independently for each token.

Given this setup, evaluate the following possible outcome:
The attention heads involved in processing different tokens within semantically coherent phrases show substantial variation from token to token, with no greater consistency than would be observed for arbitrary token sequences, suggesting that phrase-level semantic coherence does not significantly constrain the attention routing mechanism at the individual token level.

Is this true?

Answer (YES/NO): NO